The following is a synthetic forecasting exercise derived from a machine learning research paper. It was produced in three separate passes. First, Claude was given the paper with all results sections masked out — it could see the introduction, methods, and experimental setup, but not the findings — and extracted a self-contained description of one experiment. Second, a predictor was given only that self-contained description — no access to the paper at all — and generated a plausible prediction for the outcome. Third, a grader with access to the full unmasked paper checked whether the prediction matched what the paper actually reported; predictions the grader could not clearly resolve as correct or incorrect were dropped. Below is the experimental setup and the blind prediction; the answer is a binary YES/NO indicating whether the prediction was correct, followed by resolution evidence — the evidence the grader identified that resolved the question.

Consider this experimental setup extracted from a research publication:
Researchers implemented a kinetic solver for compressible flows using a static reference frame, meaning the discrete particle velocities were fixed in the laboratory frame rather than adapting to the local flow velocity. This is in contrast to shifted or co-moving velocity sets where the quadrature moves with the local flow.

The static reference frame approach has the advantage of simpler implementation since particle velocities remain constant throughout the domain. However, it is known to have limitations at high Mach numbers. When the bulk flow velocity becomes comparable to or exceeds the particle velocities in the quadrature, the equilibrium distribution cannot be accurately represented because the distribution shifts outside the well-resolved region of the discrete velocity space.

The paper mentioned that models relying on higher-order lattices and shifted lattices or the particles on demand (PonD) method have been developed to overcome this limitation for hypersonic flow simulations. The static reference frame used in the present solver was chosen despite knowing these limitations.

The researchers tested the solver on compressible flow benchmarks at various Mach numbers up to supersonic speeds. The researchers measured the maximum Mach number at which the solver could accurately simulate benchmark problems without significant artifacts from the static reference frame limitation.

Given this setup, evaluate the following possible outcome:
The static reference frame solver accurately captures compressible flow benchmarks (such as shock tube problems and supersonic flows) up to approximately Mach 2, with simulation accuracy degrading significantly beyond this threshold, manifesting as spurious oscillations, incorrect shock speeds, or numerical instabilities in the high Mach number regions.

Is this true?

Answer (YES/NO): NO